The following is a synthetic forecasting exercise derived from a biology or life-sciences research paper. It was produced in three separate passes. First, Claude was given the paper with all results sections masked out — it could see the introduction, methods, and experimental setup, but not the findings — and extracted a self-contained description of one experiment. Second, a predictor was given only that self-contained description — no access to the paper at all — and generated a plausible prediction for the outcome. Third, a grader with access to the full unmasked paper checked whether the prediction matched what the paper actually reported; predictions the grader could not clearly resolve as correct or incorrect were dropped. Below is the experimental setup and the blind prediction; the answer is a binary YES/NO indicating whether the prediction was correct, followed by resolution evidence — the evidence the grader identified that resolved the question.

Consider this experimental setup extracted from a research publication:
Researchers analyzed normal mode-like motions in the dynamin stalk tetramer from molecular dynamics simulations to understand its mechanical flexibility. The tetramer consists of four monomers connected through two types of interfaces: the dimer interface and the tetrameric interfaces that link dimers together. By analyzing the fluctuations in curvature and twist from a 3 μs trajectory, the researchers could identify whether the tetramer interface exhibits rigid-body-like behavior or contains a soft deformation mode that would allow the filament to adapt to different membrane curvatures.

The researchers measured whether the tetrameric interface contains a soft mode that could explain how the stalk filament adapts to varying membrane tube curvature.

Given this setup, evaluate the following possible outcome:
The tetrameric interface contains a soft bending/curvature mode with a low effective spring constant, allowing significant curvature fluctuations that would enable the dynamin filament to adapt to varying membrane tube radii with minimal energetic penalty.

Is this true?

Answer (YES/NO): YES